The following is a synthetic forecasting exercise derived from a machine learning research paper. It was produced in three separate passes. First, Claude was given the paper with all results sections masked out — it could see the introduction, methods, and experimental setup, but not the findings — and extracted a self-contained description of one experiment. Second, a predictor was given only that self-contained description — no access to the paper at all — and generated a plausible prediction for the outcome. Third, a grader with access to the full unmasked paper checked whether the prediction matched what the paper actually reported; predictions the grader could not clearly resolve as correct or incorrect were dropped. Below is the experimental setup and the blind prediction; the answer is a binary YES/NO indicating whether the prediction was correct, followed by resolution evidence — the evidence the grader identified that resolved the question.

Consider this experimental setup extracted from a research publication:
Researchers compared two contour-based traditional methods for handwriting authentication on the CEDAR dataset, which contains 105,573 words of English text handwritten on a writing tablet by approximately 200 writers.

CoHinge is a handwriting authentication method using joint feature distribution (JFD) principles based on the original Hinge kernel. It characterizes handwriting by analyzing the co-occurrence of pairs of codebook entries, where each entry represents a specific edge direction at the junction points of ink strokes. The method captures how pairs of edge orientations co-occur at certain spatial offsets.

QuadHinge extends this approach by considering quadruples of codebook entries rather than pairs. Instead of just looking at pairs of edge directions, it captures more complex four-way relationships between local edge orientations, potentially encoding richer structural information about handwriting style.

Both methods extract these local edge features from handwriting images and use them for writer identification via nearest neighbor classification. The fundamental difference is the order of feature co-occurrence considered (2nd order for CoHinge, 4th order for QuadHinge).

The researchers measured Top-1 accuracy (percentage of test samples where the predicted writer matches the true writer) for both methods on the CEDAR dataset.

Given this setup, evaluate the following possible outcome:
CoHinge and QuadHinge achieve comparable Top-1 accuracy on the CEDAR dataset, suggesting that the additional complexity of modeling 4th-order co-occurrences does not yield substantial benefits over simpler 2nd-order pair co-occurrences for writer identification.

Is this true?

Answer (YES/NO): YES